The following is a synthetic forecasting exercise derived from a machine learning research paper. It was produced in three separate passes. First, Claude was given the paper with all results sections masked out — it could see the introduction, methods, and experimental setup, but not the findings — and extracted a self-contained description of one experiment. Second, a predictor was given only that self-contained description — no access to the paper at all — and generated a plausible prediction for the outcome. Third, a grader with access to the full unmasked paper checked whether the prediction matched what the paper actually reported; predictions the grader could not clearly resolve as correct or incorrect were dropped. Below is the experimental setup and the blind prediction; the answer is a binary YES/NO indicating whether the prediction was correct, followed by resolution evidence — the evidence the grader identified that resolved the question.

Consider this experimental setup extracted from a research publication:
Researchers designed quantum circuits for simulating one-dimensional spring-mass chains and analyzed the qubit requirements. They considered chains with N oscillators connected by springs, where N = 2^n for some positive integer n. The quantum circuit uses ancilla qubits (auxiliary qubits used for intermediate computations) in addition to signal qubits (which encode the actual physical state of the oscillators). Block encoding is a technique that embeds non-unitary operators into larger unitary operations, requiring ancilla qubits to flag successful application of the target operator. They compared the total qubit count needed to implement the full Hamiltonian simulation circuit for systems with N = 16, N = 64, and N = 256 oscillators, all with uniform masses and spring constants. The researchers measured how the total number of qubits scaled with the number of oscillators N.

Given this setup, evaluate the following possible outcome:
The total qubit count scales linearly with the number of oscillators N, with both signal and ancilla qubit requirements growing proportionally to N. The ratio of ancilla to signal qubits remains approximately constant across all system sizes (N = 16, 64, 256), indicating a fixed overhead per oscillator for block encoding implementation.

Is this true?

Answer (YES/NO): NO